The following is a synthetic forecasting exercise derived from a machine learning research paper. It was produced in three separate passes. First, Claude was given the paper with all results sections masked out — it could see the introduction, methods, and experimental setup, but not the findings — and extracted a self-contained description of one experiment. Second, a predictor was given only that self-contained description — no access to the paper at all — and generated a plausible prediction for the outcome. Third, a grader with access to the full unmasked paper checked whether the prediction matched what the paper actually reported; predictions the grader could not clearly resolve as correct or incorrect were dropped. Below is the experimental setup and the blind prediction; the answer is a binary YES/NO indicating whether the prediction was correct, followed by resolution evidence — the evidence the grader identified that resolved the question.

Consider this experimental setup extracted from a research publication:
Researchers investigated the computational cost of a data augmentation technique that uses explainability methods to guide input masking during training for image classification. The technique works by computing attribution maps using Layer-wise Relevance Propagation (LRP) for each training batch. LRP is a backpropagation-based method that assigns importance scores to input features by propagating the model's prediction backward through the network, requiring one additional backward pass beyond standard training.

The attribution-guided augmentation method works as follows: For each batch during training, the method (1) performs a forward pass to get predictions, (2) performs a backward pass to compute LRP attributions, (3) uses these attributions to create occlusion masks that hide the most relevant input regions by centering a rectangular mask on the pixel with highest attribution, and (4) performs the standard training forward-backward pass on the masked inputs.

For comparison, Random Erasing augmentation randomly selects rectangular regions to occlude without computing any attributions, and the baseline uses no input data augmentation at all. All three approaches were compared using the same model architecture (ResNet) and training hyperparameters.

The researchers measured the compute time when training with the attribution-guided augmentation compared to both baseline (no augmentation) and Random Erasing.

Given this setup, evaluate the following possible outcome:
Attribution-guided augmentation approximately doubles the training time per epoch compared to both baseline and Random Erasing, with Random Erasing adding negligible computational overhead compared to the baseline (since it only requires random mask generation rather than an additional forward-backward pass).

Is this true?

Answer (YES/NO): YES